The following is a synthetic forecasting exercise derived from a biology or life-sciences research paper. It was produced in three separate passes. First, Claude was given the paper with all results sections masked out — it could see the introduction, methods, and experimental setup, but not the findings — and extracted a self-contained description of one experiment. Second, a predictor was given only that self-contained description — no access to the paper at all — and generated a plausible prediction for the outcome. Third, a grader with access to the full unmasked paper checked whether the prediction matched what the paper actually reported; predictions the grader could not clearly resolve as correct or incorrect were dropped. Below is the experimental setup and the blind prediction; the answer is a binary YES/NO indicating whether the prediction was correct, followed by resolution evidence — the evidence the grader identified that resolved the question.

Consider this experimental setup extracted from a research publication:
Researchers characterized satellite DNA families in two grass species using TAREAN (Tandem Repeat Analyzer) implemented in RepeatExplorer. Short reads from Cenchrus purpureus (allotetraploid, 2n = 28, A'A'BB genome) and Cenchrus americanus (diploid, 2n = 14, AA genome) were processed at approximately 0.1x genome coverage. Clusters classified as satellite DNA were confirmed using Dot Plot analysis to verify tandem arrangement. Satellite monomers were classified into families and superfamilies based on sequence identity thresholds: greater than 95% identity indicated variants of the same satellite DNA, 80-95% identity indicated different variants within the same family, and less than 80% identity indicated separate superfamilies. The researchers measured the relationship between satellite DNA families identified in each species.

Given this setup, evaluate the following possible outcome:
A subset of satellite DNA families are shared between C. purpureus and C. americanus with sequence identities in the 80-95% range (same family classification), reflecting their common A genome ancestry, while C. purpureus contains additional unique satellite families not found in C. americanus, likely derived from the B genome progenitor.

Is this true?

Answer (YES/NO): NO